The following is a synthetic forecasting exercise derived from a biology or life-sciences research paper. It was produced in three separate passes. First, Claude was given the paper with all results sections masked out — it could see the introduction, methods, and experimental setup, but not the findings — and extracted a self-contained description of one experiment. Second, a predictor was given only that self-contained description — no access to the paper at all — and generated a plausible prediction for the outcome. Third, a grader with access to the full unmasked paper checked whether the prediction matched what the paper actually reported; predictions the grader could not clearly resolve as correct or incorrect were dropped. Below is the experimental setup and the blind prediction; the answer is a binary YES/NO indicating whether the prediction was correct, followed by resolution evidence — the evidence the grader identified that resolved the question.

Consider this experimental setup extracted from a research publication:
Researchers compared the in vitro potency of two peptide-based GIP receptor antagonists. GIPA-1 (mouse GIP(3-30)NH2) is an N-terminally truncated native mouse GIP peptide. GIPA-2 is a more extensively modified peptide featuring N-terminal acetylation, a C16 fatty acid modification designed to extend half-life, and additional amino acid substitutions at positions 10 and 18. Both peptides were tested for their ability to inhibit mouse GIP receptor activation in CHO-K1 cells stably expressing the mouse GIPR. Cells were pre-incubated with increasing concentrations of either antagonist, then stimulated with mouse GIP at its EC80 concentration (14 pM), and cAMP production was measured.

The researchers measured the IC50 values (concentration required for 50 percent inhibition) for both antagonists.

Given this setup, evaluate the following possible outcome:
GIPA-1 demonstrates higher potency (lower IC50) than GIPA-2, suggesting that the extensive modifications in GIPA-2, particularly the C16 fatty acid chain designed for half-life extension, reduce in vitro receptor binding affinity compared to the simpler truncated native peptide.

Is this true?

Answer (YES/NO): NO